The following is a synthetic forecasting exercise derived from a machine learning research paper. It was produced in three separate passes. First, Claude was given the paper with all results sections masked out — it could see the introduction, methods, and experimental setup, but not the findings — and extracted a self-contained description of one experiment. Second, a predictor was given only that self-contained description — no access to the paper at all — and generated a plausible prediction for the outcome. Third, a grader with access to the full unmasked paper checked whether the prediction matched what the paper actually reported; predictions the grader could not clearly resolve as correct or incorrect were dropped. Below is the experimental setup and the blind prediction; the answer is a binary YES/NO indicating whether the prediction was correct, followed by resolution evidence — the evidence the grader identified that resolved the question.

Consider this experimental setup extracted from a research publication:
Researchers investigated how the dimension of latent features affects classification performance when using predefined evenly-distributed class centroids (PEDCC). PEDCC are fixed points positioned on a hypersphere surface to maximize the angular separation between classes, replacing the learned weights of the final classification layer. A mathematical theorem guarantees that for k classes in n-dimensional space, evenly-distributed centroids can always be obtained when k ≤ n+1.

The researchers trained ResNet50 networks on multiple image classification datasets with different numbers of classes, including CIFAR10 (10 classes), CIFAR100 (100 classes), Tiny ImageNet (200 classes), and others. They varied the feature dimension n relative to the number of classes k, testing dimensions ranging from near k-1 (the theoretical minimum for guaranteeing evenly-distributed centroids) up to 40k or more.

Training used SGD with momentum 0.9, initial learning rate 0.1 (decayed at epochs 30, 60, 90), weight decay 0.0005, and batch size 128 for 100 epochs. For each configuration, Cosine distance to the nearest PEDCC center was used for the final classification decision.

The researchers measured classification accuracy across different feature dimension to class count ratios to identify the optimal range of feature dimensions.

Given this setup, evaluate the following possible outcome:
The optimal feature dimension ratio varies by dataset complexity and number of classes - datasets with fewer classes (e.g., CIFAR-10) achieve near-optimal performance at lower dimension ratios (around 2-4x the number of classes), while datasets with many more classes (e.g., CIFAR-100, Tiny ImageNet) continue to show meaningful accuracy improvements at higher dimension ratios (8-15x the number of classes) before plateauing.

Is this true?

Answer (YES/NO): NO